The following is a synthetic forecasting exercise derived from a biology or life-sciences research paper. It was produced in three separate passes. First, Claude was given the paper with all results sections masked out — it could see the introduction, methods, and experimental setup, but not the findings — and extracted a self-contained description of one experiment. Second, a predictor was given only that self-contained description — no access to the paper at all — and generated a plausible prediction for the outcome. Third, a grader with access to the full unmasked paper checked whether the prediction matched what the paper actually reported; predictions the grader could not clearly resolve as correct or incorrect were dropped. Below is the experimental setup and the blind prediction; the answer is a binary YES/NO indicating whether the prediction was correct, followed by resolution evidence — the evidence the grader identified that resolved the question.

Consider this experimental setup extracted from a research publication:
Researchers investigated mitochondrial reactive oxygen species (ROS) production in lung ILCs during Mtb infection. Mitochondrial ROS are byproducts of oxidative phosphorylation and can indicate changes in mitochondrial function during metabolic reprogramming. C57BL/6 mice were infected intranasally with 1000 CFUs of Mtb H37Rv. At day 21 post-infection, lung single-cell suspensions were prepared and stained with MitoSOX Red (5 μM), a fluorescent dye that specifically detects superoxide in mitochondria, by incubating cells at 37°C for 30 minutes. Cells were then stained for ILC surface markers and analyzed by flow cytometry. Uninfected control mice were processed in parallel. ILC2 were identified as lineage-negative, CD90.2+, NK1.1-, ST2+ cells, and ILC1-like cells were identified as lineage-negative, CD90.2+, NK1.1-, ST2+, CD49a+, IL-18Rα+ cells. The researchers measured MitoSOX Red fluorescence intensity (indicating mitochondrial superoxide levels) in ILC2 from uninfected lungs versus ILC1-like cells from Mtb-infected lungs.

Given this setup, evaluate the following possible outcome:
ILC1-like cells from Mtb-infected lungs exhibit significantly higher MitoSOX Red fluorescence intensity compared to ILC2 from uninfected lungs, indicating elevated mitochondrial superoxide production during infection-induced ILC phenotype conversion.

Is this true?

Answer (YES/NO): YES